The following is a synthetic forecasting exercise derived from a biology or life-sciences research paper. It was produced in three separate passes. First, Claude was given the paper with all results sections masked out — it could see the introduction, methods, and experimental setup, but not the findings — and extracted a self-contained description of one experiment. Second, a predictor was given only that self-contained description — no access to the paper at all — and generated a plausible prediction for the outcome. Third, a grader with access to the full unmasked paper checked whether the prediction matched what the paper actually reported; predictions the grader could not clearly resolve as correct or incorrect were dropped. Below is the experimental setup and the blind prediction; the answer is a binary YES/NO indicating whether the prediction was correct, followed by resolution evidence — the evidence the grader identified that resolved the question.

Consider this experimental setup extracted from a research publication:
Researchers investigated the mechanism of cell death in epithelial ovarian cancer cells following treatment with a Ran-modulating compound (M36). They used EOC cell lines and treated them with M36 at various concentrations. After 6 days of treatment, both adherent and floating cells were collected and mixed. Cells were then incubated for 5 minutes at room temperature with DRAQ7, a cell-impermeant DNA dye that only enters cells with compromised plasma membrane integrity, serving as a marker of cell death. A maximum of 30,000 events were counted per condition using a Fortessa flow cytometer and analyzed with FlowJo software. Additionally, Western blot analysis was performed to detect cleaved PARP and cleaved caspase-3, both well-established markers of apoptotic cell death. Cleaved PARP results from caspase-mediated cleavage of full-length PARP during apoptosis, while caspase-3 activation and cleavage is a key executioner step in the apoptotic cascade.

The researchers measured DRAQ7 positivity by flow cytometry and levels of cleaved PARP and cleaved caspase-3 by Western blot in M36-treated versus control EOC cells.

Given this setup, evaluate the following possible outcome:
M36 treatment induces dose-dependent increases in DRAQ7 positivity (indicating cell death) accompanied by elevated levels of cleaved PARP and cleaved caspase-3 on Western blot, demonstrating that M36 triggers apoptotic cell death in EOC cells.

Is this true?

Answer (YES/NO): NO